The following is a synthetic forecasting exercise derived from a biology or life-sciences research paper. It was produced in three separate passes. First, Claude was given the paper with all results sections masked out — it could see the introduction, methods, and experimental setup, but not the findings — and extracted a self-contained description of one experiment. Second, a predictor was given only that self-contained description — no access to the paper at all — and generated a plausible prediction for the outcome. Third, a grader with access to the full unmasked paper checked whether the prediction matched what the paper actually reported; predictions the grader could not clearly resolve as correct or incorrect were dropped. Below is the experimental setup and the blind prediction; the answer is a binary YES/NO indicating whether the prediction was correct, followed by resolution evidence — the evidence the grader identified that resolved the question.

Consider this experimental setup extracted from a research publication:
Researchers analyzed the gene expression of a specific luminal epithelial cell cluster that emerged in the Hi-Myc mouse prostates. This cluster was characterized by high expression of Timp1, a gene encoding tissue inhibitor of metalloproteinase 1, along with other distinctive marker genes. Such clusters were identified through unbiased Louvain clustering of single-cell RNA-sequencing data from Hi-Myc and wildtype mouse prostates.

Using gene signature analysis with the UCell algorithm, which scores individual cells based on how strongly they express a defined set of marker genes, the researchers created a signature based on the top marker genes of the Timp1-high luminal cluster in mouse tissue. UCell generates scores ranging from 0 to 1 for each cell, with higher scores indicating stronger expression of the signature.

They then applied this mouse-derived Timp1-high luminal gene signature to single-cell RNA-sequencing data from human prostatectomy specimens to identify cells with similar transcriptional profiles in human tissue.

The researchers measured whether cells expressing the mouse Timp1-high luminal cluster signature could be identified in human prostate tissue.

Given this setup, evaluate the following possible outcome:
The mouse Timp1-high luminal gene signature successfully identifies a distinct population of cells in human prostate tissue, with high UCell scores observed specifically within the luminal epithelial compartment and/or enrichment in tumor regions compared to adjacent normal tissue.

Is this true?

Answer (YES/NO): NO